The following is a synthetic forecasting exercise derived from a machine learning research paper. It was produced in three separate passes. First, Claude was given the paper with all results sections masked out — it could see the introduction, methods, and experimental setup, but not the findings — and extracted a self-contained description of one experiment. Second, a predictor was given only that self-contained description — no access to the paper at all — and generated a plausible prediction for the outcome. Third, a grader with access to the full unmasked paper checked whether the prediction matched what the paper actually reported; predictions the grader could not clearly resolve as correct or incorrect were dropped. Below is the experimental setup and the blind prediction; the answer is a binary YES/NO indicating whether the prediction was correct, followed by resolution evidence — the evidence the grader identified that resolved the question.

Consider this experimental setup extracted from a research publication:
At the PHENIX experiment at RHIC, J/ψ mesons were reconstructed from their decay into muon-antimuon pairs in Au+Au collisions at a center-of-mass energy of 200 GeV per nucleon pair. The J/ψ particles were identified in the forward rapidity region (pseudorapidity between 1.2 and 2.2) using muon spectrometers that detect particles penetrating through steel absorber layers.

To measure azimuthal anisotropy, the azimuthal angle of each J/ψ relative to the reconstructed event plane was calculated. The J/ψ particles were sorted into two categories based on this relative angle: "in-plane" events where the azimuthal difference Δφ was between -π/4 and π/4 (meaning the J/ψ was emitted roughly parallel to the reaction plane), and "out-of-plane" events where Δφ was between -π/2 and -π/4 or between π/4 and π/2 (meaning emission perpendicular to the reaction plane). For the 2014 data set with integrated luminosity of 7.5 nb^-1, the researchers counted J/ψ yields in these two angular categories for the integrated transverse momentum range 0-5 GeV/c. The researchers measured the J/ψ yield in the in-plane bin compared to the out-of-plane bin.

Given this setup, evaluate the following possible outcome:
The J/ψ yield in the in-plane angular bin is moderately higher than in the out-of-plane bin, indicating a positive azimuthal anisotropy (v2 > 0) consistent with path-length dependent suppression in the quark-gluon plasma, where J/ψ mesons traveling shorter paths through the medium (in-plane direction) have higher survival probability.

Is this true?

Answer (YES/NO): NO